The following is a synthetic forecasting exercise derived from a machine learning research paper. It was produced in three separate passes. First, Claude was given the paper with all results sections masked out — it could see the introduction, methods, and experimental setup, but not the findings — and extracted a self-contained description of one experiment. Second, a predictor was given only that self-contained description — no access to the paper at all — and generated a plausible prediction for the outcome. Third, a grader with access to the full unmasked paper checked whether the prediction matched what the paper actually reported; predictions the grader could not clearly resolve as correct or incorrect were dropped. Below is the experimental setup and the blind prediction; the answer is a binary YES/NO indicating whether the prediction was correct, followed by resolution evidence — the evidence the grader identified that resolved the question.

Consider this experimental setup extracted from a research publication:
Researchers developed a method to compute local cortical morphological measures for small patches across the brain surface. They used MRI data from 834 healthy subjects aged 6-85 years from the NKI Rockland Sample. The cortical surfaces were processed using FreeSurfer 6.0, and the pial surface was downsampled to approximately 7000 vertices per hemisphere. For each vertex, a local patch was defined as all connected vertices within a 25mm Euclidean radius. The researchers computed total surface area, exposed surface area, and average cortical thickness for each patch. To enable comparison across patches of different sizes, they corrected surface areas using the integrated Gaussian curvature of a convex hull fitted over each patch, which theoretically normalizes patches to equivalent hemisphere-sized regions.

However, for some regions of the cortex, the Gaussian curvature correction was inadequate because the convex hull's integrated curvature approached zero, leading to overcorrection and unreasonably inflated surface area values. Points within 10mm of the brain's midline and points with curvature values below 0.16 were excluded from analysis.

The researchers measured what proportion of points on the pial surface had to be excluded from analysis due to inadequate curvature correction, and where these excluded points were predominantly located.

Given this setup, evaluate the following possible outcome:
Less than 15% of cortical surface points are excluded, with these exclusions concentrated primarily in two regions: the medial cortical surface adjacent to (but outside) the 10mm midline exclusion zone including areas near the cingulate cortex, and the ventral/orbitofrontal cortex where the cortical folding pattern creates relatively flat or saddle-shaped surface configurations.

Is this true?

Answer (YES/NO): NO